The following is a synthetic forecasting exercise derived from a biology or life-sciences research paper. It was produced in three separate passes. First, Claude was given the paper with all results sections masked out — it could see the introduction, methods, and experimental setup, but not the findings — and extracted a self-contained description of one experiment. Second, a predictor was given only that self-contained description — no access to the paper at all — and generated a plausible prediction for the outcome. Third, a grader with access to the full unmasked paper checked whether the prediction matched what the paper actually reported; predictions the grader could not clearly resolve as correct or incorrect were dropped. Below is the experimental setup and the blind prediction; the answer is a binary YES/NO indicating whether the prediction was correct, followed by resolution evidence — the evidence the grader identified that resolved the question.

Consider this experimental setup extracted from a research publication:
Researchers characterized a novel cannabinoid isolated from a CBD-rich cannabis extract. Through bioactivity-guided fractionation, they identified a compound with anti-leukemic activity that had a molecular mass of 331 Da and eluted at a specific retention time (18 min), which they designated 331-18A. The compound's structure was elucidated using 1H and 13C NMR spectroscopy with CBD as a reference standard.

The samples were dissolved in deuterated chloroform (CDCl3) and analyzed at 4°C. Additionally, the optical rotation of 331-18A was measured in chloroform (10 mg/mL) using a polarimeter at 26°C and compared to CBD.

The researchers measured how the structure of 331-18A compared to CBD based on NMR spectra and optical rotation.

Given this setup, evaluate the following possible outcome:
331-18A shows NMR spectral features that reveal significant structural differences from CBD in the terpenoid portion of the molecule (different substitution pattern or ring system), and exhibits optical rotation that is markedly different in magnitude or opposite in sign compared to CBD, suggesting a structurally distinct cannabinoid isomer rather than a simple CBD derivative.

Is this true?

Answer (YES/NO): NO